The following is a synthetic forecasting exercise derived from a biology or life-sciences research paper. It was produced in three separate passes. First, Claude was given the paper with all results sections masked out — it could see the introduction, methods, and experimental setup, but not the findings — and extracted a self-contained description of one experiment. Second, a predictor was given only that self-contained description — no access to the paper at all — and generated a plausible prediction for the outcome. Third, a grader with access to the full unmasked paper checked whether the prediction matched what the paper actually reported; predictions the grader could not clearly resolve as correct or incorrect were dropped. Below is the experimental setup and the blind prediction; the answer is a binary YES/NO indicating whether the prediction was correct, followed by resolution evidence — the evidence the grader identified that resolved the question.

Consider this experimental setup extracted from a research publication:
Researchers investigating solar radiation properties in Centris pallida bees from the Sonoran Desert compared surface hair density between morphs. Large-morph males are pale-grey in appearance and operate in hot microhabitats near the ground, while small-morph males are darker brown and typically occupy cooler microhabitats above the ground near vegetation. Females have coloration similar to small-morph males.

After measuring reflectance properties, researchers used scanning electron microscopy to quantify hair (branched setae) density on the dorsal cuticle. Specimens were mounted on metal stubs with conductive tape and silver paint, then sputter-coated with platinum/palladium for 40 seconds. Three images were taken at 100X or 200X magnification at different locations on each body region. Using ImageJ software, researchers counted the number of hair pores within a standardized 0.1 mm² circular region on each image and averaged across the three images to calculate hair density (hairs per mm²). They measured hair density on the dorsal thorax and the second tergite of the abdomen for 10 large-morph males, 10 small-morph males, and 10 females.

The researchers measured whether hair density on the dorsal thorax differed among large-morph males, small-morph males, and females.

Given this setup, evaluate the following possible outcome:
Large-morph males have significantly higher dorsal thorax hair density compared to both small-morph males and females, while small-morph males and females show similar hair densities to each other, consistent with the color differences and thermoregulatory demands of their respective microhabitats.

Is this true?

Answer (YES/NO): YES